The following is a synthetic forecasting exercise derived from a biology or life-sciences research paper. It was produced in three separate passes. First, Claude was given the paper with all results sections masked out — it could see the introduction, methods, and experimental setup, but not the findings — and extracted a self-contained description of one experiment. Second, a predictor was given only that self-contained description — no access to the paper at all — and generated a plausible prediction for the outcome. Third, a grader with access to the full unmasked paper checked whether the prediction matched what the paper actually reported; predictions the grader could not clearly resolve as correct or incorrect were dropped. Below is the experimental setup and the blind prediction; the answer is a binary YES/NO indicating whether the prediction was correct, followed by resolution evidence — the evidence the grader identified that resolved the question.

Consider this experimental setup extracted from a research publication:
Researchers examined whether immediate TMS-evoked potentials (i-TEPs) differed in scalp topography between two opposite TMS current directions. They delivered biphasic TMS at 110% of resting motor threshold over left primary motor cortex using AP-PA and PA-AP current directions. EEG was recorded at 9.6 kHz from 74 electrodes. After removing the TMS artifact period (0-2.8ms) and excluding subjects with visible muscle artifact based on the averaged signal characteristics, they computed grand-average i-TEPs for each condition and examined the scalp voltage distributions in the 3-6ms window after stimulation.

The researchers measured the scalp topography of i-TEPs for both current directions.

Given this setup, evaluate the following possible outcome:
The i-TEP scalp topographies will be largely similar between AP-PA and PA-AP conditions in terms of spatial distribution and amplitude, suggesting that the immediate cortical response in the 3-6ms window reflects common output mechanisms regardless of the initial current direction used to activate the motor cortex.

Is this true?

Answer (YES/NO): NO